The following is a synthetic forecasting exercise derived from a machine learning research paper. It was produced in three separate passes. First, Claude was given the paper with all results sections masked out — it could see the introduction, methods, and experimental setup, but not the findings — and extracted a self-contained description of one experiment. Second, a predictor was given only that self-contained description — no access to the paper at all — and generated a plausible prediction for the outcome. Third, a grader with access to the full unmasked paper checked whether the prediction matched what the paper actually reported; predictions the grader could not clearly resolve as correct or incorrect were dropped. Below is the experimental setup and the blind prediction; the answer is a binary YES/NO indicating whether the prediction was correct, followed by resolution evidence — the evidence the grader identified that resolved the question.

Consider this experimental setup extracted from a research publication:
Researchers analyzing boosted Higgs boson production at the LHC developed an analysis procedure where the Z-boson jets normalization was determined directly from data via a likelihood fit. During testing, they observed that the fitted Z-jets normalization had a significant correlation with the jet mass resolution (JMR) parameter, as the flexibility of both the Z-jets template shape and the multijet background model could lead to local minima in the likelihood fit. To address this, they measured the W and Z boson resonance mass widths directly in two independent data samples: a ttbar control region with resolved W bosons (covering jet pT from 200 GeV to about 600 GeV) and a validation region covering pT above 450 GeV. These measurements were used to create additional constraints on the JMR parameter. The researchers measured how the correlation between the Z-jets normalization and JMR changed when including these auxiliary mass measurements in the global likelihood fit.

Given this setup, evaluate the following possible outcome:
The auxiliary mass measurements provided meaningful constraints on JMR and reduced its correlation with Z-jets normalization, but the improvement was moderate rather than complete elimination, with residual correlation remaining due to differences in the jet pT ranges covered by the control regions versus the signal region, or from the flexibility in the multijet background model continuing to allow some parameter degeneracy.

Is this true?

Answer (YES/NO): NO